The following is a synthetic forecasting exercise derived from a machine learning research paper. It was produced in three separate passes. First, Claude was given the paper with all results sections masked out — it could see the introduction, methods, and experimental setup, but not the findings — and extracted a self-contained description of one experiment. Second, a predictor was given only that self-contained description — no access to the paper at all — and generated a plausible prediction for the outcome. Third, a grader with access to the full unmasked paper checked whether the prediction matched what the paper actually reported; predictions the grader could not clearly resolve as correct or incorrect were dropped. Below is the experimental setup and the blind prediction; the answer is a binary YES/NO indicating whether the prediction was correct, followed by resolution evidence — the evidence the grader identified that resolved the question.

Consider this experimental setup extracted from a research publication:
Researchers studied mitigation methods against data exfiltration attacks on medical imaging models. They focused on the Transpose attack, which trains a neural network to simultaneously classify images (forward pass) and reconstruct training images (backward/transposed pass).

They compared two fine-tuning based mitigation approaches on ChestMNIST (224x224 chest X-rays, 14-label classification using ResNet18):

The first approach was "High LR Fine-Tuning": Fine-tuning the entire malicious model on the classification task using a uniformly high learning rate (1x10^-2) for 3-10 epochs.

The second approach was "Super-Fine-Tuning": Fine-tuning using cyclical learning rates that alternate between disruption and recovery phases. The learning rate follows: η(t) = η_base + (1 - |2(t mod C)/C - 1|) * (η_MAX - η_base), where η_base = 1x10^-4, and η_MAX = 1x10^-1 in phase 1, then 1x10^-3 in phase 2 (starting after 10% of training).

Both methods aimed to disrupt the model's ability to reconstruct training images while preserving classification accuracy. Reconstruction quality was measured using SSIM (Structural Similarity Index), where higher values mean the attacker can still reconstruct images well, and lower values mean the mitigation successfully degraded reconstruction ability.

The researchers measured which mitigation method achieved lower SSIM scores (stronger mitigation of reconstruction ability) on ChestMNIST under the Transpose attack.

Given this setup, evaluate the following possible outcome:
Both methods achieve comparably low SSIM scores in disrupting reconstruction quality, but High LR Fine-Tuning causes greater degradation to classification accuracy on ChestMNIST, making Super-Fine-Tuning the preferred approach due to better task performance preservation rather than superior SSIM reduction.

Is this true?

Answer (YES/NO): NO